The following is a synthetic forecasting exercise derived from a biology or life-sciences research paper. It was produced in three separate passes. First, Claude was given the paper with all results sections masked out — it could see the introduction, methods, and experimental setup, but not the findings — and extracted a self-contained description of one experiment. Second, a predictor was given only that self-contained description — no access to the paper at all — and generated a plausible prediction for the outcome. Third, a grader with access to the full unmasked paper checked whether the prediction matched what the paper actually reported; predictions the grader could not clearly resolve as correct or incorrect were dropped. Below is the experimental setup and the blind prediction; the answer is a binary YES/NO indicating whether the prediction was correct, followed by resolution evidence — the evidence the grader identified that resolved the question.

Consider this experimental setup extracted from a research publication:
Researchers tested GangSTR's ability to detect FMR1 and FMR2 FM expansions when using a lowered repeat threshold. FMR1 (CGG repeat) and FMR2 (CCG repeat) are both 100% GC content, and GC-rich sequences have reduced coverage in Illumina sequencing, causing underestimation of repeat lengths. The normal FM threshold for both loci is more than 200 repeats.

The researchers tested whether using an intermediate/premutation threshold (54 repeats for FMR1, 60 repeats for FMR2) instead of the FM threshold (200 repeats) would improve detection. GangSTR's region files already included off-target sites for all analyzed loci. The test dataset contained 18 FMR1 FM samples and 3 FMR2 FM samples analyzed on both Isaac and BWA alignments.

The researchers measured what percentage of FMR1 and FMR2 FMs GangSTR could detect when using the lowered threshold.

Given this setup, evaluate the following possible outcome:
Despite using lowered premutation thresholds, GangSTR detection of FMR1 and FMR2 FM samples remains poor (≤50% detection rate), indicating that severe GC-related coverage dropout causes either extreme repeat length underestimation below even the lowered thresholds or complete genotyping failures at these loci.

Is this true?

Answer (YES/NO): YES